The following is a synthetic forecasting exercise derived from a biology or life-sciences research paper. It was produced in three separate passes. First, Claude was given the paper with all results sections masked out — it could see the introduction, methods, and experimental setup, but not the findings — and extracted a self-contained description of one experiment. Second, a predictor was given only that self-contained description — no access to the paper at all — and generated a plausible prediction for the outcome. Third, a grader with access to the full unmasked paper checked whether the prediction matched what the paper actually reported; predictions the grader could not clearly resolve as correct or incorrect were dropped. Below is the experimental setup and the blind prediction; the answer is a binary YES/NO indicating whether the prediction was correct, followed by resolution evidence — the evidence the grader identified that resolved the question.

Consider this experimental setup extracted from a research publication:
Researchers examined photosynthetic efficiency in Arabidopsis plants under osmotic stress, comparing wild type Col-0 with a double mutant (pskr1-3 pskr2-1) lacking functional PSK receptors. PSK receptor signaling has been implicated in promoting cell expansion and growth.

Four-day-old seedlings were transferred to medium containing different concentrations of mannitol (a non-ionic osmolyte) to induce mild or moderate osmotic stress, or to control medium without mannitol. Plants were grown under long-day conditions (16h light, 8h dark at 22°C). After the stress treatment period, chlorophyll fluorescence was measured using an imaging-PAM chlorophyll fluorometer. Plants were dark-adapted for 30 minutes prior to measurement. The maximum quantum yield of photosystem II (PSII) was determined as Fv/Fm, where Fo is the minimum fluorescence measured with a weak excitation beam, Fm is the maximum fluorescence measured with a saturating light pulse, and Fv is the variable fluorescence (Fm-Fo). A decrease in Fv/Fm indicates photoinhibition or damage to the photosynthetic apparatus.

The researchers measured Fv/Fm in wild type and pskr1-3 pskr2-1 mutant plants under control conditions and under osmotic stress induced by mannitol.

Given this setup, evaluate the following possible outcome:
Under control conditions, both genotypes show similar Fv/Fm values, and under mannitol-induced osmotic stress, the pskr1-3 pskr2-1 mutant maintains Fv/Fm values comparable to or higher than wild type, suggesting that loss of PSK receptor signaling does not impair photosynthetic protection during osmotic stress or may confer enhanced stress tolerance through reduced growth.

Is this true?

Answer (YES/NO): NO